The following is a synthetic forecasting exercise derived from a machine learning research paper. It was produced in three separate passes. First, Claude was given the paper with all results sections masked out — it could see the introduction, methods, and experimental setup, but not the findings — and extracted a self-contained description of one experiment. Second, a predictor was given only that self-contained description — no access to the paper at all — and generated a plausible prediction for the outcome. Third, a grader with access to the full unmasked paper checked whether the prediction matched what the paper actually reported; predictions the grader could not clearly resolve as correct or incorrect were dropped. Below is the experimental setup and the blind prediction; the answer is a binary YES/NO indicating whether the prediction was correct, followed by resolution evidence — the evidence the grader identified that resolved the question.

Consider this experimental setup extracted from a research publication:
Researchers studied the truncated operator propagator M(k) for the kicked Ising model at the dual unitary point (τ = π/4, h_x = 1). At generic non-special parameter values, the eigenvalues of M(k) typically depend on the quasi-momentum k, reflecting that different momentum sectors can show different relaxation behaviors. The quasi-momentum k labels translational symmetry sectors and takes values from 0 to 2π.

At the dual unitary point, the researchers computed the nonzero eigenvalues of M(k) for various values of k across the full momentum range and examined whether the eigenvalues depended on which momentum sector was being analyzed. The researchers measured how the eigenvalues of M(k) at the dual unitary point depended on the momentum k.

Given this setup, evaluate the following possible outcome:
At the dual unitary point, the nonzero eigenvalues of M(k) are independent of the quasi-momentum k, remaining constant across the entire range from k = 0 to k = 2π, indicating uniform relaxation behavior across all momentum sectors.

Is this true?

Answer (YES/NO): YES